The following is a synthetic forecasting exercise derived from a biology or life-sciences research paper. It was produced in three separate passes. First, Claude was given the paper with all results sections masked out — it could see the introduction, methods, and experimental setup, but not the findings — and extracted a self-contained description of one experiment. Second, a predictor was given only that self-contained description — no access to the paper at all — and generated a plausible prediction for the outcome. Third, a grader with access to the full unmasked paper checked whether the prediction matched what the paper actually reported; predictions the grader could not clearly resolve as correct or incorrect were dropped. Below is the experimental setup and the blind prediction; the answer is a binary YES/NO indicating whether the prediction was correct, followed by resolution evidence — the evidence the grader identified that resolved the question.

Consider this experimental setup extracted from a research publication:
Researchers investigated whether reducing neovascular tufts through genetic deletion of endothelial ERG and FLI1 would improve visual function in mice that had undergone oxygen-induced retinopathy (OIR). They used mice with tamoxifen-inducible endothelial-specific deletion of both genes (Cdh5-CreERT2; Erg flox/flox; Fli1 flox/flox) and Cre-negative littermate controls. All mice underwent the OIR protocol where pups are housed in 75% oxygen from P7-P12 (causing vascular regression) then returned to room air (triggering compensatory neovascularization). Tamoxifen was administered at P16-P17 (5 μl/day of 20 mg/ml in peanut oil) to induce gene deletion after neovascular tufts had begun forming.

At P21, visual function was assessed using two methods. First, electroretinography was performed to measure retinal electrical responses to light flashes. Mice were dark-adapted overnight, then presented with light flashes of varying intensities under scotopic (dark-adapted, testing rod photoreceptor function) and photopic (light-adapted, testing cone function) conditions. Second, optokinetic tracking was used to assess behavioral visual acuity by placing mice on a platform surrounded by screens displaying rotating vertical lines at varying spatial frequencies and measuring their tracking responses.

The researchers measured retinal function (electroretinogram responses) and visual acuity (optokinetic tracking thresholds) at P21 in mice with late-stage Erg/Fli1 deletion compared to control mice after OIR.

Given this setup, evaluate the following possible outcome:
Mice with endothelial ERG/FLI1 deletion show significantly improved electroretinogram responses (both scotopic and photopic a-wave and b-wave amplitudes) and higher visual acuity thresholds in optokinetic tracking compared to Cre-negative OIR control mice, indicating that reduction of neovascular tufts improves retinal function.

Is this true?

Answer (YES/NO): NO